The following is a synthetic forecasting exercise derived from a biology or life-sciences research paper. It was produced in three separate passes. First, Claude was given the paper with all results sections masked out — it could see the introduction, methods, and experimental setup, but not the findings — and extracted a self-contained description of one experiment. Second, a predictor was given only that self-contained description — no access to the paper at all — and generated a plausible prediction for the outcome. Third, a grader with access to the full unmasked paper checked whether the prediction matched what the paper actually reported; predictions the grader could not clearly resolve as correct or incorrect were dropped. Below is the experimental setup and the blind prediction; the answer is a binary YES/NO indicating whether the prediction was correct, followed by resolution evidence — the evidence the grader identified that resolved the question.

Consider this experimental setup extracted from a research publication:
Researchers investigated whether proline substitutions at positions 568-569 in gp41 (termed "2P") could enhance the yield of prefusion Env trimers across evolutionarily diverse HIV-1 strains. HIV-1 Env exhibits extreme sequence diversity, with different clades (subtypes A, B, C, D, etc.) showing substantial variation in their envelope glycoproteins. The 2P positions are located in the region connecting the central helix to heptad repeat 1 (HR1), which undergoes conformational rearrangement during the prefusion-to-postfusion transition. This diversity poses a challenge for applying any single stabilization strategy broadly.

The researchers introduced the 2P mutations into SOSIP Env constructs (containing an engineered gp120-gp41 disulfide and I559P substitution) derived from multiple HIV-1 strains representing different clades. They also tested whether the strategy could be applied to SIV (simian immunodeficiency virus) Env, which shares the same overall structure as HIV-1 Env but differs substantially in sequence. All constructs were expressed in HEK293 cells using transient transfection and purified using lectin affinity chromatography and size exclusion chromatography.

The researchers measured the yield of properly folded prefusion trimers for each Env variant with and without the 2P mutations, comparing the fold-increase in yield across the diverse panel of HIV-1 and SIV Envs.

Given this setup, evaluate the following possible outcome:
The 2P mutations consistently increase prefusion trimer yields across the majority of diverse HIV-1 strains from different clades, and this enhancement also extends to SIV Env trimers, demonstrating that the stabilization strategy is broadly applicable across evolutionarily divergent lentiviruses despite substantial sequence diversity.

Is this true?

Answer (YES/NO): YES